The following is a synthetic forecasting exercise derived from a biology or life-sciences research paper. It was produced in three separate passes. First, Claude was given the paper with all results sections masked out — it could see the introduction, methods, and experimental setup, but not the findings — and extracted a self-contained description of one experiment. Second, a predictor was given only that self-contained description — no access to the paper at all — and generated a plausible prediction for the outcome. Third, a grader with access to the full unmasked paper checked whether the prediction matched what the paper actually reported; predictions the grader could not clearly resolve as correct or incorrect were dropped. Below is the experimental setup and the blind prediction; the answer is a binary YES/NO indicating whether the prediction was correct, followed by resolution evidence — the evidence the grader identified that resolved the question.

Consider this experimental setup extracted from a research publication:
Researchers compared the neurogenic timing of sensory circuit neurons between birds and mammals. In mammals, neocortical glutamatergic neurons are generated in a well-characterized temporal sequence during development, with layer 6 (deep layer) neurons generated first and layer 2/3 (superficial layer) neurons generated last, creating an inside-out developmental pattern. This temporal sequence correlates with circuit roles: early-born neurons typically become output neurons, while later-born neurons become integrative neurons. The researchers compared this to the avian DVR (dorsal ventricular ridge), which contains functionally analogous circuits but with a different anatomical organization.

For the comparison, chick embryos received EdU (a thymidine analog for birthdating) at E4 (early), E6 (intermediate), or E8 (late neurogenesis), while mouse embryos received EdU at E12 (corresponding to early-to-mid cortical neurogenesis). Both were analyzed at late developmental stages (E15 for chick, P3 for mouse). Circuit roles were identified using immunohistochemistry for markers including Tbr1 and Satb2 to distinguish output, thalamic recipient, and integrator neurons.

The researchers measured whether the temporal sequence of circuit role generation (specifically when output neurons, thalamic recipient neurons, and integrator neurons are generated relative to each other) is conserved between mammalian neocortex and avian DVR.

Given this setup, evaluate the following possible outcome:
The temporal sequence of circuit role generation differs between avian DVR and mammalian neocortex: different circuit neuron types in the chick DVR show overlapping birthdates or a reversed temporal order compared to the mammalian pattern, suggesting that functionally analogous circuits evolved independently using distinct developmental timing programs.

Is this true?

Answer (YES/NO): YES